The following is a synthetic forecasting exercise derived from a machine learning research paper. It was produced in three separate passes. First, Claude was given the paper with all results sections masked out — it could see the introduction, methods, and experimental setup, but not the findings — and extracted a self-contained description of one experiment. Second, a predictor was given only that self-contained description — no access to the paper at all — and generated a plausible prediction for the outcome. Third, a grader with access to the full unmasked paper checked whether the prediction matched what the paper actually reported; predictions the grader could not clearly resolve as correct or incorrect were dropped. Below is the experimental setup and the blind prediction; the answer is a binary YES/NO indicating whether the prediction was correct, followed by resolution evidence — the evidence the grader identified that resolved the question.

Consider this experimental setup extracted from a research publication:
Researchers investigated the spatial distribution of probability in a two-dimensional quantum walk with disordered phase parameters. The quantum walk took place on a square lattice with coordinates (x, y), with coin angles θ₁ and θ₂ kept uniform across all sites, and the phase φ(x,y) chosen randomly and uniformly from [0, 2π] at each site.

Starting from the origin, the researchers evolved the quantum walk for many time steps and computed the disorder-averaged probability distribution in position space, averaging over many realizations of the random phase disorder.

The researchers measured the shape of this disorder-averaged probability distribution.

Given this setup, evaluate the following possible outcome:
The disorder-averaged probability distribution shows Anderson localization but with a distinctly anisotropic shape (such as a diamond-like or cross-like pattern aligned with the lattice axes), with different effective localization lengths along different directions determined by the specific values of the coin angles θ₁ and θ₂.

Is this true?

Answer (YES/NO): NO